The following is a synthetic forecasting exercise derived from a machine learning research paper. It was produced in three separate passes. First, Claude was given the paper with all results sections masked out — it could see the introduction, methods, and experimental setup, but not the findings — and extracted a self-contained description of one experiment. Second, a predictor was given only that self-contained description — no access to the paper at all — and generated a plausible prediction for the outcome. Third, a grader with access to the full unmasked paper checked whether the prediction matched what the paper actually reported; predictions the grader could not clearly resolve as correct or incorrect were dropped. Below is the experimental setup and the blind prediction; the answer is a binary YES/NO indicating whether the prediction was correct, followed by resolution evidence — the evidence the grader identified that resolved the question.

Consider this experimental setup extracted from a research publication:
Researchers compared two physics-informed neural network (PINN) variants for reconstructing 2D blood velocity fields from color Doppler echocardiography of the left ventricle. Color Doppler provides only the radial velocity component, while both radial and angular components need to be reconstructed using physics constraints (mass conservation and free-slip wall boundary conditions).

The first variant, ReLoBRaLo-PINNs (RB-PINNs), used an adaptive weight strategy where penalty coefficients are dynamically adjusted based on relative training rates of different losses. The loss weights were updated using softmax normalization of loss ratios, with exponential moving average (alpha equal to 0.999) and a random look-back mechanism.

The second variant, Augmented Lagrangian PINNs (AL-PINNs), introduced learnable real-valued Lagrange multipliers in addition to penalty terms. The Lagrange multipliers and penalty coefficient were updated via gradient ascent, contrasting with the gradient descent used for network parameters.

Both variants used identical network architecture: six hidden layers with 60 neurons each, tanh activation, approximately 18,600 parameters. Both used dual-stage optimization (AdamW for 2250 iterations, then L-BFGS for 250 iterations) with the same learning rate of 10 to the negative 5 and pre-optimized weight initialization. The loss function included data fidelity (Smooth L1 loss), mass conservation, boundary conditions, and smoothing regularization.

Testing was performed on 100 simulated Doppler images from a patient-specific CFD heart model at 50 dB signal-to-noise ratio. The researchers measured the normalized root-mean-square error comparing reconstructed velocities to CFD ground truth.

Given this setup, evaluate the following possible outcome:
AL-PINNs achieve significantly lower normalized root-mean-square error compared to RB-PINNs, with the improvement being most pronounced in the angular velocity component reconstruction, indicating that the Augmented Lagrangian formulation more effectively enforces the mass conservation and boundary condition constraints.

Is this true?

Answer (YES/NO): NO